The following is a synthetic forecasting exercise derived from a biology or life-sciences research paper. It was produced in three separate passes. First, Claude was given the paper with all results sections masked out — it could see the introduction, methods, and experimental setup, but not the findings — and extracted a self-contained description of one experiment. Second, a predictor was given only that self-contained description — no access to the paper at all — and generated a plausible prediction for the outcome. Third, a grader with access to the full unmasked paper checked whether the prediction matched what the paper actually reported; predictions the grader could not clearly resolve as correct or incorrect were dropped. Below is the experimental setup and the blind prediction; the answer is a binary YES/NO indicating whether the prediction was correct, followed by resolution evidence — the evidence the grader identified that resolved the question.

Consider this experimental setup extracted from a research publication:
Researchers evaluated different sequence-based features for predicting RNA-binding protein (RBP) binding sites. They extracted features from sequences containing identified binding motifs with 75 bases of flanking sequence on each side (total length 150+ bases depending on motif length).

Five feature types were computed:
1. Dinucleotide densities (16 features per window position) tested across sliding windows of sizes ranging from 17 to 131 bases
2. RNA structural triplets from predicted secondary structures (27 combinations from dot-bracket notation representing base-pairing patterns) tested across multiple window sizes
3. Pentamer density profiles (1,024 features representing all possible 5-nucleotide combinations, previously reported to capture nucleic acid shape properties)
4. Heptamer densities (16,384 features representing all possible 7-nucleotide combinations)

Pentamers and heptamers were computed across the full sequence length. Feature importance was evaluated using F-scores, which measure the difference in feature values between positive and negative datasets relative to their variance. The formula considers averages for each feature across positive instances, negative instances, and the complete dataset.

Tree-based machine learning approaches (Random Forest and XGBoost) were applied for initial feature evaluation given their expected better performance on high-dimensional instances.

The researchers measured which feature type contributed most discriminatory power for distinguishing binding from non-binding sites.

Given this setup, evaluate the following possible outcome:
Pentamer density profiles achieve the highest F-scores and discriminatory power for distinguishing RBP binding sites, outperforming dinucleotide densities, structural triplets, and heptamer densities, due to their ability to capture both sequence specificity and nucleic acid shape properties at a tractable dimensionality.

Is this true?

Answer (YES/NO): NO